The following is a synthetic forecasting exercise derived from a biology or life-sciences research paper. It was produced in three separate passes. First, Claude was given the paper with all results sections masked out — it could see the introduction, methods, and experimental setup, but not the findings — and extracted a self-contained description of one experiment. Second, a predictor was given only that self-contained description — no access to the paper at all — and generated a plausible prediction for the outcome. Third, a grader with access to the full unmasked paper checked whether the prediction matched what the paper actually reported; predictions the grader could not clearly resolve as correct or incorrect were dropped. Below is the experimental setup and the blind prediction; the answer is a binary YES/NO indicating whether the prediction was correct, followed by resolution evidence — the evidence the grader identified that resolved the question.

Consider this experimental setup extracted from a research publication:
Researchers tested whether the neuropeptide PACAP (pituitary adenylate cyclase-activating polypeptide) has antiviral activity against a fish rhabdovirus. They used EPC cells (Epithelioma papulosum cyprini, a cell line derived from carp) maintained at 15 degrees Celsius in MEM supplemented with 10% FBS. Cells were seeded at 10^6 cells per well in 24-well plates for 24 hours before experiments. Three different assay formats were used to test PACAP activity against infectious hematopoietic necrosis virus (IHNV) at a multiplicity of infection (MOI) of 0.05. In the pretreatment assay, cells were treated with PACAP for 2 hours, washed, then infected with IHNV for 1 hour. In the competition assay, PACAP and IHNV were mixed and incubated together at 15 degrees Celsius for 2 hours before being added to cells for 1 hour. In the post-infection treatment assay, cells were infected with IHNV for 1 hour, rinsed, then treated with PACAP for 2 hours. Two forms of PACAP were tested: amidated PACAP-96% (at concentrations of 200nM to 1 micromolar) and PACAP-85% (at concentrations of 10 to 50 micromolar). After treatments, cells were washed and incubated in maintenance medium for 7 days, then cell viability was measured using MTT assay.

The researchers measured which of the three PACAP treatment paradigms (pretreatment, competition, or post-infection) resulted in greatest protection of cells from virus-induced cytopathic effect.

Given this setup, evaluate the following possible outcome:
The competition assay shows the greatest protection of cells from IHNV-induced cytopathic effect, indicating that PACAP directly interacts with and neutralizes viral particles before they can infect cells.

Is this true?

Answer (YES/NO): NO